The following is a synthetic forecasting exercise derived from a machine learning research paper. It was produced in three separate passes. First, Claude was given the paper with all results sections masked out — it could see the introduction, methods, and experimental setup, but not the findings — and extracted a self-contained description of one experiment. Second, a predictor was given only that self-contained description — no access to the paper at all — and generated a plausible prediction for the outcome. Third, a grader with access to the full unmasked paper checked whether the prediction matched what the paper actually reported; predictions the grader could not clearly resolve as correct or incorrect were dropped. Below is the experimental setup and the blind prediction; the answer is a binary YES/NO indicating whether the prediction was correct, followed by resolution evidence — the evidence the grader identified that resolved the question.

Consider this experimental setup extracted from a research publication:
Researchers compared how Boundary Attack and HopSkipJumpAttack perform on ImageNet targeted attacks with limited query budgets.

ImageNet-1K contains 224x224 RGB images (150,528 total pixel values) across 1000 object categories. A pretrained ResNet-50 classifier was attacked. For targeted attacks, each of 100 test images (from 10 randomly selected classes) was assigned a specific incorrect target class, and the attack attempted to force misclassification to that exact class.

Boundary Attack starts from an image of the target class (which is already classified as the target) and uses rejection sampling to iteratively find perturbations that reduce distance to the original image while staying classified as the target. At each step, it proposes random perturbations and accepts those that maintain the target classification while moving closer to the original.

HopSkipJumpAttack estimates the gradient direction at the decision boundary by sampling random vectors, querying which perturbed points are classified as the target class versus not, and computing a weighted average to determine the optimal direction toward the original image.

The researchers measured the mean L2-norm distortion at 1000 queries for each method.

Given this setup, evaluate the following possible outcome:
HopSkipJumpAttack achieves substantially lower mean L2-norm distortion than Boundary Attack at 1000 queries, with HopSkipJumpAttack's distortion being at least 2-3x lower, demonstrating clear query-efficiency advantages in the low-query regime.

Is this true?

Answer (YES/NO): NO